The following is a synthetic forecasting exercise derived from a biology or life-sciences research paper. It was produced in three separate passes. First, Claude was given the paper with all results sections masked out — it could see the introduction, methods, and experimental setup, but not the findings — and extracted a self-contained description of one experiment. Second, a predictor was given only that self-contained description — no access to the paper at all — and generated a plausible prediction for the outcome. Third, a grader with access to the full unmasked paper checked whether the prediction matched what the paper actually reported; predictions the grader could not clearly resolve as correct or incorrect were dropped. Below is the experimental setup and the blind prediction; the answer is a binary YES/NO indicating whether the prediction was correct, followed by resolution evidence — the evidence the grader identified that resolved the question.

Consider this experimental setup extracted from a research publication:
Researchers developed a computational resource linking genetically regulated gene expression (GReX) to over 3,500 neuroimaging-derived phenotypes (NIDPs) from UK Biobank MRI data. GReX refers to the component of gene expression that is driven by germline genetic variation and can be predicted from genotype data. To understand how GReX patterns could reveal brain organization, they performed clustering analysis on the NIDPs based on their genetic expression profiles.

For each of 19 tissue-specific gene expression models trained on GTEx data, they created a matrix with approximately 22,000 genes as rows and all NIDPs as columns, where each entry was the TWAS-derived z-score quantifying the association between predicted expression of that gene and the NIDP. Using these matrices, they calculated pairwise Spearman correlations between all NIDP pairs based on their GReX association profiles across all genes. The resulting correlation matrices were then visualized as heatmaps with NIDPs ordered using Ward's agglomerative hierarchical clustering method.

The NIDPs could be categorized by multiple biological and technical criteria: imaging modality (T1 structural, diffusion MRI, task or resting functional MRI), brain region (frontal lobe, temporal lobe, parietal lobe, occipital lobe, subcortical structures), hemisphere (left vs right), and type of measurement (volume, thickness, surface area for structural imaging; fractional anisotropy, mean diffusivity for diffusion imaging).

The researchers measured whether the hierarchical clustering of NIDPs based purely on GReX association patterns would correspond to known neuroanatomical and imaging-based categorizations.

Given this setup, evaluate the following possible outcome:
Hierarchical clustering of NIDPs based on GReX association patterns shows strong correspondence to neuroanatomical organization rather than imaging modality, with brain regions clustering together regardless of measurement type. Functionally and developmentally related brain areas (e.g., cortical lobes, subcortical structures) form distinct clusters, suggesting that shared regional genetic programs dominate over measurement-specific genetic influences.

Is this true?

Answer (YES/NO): YES